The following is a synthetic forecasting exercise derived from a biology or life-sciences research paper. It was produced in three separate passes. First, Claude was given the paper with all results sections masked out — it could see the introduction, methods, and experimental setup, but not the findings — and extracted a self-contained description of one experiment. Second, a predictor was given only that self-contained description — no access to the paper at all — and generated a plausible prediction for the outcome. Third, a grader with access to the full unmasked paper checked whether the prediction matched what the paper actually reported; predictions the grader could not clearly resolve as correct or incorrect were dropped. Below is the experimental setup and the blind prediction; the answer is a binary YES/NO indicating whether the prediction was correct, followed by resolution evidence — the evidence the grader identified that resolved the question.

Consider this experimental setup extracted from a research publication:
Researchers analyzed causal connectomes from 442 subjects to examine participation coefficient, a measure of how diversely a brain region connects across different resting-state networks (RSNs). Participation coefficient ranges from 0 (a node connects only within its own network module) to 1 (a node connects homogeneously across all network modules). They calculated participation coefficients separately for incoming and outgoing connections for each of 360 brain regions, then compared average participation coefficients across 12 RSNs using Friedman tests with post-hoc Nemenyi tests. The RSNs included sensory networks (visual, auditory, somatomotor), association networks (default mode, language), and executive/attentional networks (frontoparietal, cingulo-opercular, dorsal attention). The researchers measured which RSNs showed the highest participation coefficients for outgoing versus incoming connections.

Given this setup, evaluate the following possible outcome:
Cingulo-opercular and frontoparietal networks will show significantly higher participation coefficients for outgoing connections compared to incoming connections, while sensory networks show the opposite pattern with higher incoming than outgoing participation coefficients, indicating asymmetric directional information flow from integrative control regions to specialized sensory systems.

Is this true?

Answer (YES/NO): NO